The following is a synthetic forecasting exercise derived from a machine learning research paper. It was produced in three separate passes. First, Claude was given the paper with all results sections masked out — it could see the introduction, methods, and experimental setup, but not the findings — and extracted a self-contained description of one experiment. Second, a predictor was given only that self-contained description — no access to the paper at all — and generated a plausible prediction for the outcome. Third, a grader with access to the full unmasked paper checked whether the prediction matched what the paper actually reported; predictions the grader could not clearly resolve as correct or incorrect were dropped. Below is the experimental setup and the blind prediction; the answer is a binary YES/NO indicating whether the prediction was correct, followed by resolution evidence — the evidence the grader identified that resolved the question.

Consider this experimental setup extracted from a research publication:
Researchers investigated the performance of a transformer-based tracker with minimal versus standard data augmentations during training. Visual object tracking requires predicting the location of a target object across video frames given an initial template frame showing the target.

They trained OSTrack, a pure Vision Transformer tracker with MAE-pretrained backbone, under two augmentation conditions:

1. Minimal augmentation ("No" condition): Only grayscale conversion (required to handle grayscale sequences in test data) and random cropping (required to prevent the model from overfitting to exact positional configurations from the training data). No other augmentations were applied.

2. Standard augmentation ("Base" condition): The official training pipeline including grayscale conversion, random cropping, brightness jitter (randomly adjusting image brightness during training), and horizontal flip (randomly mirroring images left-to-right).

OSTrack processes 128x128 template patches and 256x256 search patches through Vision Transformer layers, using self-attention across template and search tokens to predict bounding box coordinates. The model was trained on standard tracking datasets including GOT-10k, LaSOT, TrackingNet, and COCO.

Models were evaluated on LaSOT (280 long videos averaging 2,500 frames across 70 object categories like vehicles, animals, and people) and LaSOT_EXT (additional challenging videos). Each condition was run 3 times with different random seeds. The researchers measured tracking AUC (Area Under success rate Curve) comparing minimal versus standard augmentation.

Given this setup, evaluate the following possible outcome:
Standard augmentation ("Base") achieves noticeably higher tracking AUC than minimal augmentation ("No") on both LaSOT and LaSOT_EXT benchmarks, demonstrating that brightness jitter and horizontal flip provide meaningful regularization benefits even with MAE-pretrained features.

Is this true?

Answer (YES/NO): NO